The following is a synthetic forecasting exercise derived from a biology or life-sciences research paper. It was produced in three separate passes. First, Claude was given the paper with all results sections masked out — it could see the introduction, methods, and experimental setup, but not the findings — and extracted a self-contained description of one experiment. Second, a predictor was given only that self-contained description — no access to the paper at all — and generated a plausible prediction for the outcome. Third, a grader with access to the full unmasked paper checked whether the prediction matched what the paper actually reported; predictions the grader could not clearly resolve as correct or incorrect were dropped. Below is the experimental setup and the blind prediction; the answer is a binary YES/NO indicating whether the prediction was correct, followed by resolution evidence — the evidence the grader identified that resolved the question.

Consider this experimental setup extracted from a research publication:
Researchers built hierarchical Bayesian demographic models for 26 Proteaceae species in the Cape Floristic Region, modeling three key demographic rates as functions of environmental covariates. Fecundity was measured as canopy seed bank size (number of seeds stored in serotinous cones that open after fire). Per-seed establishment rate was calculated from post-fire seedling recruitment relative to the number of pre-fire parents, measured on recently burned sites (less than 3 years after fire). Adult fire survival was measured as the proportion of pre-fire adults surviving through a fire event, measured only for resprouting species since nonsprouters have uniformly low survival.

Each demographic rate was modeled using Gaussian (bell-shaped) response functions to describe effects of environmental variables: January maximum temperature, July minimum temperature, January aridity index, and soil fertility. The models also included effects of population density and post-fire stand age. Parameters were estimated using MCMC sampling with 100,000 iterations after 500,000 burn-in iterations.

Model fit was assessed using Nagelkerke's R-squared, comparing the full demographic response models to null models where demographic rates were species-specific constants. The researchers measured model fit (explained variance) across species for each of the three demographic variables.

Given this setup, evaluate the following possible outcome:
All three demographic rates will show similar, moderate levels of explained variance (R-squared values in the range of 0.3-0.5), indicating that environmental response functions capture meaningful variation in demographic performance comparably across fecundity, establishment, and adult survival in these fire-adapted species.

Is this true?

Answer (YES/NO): NO